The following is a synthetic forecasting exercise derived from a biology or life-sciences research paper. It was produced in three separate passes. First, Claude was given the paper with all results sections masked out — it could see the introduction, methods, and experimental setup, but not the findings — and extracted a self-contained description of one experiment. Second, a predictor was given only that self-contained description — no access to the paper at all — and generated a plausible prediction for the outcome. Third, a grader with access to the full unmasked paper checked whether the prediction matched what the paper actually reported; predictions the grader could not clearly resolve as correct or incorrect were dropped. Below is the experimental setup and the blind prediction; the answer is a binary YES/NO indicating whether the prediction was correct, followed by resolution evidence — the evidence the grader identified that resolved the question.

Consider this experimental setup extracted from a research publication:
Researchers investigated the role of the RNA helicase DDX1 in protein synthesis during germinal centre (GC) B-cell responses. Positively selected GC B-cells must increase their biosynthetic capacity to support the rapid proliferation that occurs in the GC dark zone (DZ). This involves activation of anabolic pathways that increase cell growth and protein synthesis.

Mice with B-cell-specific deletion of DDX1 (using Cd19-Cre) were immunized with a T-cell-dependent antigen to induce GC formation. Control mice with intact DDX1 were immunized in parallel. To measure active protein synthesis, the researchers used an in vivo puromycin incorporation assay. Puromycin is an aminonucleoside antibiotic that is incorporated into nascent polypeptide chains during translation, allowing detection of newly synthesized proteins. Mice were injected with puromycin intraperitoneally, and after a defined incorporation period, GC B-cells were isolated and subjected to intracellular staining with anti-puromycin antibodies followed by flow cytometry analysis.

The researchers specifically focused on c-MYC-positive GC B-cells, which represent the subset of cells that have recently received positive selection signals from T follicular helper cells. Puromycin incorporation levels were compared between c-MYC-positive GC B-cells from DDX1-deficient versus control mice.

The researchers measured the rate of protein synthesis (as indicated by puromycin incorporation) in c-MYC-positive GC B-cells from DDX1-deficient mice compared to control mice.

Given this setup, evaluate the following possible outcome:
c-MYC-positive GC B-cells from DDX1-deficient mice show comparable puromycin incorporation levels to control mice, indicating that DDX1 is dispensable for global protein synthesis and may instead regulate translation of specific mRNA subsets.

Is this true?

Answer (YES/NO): NO